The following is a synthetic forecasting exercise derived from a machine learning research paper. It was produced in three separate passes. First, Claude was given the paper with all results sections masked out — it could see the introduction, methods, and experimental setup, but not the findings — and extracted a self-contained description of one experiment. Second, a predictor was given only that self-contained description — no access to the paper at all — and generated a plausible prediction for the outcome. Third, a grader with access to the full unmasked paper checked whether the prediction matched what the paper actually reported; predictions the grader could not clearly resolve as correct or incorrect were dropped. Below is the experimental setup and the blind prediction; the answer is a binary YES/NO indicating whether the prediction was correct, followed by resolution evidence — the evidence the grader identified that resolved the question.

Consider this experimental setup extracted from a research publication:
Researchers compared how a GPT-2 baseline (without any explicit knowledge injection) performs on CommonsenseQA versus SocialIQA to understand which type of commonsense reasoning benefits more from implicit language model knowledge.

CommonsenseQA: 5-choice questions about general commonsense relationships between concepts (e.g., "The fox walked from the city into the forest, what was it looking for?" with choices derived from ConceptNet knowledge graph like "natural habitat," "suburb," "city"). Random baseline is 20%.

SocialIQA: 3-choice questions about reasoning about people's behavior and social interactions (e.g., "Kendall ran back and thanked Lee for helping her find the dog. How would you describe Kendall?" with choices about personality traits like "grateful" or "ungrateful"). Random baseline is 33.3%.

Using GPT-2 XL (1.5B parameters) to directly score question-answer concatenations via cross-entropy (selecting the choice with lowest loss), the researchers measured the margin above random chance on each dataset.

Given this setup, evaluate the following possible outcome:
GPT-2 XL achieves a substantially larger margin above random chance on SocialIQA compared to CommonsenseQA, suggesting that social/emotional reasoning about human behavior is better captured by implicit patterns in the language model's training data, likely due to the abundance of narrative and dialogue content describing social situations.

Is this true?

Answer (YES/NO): NO